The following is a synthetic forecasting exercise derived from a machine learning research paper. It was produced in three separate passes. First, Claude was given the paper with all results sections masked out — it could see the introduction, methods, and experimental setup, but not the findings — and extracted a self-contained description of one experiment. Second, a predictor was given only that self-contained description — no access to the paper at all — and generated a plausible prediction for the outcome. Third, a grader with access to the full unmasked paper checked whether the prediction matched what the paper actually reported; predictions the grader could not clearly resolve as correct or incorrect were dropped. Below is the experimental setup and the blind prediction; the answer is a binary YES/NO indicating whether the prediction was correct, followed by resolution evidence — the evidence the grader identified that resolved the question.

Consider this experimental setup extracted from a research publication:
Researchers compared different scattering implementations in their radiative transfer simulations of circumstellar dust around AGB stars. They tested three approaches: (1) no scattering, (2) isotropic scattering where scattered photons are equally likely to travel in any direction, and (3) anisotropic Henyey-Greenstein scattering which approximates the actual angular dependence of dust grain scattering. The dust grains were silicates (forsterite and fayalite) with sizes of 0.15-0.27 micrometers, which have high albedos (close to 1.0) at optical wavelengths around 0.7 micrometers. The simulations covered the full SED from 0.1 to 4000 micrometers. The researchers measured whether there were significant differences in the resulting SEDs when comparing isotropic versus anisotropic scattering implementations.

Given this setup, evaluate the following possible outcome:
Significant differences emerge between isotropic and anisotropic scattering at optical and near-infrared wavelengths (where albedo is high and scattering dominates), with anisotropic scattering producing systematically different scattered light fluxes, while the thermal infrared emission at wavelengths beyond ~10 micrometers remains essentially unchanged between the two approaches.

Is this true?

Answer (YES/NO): NO